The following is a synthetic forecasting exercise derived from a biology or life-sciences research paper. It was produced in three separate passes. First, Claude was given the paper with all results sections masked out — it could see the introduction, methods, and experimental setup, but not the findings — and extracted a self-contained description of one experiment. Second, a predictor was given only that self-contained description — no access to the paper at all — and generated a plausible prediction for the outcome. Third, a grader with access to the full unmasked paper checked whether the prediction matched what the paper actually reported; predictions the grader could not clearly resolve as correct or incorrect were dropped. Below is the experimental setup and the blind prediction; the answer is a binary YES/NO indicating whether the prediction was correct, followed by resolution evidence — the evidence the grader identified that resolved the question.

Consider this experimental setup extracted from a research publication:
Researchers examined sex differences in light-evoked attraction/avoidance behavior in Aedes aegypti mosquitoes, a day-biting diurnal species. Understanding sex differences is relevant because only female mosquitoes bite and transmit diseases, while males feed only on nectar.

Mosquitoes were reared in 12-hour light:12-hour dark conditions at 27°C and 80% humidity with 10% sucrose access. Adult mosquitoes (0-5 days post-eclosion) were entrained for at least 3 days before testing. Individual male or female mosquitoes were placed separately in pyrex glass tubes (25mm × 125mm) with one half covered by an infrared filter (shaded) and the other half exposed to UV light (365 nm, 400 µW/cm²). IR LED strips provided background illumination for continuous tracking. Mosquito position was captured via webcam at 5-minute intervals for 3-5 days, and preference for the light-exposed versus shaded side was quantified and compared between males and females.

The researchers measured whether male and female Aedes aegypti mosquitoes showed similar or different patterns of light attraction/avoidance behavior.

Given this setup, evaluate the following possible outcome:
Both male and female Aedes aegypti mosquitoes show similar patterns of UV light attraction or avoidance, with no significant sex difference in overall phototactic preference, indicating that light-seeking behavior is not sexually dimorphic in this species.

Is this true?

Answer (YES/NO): NO